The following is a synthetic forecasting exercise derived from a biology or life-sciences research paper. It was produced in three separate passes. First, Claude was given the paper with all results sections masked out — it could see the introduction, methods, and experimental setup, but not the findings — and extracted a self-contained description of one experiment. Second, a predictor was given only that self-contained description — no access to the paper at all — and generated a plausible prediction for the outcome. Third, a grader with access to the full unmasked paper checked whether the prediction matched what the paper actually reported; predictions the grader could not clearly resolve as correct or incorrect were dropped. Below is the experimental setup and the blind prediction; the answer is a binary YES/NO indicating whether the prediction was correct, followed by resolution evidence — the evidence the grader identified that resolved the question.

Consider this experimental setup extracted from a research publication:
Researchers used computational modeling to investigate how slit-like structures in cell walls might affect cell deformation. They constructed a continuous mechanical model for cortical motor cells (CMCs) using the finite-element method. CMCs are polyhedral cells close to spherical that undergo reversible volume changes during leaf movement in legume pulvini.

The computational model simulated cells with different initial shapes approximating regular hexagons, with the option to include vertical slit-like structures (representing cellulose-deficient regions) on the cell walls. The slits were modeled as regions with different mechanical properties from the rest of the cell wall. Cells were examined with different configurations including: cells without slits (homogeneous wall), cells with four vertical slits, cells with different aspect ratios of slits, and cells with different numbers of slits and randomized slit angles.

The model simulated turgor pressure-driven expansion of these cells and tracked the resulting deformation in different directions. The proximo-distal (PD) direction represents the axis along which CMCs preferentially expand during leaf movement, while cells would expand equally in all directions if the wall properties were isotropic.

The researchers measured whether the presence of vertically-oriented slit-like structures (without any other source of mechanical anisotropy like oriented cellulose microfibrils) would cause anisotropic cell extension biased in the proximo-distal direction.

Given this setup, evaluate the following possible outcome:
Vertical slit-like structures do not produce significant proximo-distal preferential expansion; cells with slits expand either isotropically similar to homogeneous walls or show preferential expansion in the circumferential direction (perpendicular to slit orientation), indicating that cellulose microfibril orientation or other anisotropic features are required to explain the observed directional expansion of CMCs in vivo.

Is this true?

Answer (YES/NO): NO